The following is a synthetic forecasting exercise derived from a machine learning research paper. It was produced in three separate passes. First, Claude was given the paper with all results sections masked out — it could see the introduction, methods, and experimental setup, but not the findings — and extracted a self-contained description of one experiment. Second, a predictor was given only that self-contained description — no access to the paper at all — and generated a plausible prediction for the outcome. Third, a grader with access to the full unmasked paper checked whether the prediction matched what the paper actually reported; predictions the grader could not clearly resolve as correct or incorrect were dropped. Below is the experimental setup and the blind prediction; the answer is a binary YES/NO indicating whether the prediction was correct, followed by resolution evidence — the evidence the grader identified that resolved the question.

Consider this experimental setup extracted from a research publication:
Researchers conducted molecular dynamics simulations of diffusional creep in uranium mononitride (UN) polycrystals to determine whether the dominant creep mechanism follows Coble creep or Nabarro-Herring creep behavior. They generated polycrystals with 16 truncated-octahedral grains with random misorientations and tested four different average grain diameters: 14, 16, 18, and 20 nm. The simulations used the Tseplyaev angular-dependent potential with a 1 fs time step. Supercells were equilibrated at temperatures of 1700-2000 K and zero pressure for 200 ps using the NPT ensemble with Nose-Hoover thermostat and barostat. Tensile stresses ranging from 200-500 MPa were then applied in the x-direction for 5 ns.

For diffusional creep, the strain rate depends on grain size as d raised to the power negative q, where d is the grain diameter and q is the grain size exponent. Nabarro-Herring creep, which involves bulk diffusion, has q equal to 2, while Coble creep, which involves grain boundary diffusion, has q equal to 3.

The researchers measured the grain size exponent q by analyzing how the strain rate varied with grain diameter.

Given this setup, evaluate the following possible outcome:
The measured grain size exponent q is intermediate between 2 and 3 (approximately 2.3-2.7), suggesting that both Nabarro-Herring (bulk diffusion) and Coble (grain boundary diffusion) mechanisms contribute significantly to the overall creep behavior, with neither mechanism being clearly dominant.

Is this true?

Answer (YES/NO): NO